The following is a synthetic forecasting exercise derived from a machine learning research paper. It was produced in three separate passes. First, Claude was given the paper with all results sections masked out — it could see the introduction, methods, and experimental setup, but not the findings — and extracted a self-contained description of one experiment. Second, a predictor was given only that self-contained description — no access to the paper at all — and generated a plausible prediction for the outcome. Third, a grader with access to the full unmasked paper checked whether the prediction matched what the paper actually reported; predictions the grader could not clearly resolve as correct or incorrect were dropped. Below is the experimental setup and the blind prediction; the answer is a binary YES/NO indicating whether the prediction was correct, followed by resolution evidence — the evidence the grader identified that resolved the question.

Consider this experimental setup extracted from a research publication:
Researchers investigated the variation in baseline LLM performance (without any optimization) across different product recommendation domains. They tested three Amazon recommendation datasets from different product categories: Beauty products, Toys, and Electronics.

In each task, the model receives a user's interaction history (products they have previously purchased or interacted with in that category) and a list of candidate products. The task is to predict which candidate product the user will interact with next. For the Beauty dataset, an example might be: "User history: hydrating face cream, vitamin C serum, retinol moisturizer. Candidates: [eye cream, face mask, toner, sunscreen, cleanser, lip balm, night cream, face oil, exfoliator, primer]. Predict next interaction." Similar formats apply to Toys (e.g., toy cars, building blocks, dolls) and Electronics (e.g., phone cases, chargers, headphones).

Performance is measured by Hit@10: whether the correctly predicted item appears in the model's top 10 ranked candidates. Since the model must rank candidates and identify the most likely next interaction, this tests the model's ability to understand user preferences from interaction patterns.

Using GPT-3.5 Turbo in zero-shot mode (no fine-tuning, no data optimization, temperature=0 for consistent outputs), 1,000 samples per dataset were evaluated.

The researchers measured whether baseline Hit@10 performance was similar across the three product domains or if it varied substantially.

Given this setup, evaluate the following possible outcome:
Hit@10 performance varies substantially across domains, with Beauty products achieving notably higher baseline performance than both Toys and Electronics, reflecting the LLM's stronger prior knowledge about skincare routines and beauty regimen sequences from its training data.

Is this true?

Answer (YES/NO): NO